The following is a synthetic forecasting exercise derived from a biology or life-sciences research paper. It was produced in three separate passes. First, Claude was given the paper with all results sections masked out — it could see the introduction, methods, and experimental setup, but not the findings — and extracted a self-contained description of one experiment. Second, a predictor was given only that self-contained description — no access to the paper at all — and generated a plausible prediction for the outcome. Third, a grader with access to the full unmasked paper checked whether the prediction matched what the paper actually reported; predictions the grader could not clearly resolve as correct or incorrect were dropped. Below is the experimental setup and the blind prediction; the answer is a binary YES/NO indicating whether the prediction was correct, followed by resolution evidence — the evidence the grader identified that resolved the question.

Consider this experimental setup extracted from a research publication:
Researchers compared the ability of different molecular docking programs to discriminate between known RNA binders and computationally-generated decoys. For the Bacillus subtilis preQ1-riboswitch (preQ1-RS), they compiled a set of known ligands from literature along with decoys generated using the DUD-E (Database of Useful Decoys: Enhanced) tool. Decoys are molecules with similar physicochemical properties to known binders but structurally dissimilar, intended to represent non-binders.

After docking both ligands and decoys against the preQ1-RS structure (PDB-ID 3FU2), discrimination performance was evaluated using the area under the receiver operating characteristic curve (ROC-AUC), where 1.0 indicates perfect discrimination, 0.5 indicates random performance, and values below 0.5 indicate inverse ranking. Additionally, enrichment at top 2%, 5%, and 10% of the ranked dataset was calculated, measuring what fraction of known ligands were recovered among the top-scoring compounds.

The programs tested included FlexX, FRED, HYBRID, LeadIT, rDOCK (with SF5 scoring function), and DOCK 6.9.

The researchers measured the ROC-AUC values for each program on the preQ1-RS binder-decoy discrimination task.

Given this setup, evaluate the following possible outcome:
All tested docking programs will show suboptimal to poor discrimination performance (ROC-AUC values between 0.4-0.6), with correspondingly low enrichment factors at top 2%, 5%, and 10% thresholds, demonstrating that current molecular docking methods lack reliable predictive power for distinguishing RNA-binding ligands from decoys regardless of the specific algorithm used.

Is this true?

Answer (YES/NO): NO